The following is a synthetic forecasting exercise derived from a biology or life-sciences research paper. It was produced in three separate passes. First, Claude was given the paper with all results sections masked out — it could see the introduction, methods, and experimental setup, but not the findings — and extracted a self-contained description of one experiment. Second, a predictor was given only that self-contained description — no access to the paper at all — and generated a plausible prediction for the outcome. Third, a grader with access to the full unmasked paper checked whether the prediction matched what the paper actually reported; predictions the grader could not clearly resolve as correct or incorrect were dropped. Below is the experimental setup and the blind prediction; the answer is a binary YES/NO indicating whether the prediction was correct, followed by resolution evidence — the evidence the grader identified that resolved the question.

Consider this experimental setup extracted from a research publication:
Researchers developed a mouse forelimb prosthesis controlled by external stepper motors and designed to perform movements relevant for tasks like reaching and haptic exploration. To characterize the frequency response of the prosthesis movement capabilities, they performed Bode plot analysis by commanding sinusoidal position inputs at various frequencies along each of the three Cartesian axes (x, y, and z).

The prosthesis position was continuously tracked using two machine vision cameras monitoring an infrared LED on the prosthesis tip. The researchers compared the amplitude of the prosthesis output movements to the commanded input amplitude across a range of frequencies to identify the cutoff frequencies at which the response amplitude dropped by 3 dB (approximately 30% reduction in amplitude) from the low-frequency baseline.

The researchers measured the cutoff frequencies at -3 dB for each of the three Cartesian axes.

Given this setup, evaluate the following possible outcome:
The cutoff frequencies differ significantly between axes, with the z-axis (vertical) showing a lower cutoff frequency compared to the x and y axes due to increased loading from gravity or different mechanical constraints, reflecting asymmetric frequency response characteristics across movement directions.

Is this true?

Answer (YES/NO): YES